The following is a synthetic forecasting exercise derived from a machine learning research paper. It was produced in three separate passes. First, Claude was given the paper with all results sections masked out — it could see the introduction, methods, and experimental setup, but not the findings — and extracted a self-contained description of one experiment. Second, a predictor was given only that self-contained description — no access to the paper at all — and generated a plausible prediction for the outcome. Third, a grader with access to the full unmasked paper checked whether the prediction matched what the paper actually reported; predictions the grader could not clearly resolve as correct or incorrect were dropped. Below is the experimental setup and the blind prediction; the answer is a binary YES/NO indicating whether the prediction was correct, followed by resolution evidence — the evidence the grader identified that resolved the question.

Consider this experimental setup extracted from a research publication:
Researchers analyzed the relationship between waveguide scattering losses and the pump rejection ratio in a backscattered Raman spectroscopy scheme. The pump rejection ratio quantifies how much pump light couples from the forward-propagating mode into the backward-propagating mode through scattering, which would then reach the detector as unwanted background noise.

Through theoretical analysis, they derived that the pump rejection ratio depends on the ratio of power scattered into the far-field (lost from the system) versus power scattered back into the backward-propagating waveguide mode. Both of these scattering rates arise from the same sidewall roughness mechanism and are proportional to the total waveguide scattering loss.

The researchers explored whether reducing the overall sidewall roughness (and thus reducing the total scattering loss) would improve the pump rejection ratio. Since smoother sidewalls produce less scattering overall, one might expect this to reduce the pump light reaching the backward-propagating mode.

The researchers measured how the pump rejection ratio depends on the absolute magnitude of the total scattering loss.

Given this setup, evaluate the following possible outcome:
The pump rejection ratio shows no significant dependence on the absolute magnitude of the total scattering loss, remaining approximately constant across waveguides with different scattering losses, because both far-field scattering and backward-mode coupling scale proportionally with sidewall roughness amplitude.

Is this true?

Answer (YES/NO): YES